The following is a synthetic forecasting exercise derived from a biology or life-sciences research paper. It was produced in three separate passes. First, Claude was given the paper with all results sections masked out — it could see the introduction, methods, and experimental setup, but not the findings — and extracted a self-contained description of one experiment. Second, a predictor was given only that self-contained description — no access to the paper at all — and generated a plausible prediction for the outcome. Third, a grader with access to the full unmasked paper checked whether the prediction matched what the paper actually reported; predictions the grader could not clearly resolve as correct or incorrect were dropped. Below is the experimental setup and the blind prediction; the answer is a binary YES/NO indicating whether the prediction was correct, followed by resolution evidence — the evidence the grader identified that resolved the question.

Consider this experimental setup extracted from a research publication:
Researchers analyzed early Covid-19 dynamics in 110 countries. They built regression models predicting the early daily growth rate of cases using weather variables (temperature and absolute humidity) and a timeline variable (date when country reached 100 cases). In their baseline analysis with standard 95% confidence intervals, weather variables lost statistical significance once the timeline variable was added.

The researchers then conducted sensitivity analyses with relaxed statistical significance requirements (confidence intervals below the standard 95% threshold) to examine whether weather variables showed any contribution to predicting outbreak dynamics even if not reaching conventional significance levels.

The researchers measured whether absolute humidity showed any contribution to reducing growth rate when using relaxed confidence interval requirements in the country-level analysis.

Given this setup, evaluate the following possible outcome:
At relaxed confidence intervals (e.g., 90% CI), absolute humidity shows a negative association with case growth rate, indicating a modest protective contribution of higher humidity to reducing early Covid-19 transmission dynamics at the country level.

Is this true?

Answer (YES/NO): YES